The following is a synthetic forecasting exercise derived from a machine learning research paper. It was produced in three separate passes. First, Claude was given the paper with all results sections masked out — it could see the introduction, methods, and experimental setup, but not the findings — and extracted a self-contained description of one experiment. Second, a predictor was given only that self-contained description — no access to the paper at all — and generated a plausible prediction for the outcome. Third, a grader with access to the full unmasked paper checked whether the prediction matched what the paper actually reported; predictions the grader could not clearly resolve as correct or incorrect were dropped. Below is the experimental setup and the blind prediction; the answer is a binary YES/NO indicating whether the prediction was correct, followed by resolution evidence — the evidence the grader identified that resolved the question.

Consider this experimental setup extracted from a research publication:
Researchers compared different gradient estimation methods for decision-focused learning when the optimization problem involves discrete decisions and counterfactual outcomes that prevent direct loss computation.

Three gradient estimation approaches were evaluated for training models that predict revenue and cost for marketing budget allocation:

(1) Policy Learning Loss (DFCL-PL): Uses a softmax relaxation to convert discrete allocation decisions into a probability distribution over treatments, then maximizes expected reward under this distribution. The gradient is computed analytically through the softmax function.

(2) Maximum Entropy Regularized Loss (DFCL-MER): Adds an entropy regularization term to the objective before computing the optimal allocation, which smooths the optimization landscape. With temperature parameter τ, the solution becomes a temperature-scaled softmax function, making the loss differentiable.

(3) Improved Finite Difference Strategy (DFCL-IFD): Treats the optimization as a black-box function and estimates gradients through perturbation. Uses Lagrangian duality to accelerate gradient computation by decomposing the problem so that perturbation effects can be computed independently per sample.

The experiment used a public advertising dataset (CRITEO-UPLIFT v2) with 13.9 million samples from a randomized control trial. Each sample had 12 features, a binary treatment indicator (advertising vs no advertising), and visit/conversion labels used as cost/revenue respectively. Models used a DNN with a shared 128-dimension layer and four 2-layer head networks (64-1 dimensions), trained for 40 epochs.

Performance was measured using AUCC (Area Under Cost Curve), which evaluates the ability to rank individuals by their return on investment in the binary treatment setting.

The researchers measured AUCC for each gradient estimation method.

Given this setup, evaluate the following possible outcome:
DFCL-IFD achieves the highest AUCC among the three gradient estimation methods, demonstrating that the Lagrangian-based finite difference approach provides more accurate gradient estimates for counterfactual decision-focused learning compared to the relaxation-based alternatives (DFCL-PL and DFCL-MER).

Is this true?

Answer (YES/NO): YES